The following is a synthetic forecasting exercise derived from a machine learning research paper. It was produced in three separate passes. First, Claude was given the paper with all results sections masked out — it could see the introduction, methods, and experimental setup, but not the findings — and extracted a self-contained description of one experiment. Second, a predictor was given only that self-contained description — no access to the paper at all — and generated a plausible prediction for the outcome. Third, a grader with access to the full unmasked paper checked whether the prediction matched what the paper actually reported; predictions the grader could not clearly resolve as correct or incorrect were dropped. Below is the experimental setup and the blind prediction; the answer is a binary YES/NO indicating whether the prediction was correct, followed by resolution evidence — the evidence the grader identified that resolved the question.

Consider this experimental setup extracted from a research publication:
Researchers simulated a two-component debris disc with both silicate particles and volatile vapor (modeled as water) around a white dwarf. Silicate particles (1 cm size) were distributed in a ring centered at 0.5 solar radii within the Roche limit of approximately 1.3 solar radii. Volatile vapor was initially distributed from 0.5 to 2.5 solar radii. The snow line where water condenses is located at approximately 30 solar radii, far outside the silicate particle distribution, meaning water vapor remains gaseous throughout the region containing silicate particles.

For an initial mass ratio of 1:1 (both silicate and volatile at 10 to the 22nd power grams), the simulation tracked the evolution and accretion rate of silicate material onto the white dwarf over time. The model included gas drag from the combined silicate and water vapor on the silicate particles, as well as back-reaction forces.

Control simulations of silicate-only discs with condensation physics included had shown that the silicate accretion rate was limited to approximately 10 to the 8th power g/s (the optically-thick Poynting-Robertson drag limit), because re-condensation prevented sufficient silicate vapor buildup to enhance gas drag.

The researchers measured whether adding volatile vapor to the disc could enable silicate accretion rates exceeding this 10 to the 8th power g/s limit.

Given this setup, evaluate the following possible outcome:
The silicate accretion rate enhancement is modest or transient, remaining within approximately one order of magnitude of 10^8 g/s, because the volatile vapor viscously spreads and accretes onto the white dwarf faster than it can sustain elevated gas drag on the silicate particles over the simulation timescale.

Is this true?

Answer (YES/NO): NO